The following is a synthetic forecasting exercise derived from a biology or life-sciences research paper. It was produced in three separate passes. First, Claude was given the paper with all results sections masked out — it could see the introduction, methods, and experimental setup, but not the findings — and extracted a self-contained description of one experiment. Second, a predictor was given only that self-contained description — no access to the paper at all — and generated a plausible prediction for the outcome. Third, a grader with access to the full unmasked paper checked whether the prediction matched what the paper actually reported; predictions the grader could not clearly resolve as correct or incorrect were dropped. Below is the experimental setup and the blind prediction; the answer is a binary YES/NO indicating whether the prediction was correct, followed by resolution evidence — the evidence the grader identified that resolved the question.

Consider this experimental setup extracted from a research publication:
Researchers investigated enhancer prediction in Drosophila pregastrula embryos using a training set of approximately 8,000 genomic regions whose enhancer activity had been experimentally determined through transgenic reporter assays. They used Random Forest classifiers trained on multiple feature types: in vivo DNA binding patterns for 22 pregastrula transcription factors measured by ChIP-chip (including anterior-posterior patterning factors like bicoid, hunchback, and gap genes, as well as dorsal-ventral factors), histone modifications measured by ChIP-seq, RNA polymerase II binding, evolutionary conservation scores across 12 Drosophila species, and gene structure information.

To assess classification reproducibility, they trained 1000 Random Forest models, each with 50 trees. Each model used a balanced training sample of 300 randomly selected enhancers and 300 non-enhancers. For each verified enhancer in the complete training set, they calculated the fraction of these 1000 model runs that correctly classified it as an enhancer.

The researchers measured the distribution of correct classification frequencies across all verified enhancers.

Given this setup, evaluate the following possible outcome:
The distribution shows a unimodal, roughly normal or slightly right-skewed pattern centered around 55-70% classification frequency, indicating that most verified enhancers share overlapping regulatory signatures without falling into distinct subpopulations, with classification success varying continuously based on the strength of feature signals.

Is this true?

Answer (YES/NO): NO